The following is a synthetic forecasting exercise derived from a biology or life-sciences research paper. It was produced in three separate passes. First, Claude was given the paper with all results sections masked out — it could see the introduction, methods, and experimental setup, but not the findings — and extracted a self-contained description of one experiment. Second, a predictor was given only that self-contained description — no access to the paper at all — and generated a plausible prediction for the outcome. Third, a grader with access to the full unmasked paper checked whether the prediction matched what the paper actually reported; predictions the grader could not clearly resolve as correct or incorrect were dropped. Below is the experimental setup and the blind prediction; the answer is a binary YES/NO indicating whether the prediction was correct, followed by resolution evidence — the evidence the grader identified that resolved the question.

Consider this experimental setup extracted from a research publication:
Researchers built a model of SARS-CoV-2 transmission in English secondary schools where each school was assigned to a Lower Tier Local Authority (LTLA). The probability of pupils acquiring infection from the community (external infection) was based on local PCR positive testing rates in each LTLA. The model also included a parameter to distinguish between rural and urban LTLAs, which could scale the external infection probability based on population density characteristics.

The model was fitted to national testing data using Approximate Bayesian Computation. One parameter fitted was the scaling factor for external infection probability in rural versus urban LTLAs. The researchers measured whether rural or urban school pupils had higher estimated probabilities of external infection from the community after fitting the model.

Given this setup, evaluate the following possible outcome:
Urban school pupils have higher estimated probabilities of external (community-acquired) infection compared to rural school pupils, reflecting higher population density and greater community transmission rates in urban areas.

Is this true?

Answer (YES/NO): YES